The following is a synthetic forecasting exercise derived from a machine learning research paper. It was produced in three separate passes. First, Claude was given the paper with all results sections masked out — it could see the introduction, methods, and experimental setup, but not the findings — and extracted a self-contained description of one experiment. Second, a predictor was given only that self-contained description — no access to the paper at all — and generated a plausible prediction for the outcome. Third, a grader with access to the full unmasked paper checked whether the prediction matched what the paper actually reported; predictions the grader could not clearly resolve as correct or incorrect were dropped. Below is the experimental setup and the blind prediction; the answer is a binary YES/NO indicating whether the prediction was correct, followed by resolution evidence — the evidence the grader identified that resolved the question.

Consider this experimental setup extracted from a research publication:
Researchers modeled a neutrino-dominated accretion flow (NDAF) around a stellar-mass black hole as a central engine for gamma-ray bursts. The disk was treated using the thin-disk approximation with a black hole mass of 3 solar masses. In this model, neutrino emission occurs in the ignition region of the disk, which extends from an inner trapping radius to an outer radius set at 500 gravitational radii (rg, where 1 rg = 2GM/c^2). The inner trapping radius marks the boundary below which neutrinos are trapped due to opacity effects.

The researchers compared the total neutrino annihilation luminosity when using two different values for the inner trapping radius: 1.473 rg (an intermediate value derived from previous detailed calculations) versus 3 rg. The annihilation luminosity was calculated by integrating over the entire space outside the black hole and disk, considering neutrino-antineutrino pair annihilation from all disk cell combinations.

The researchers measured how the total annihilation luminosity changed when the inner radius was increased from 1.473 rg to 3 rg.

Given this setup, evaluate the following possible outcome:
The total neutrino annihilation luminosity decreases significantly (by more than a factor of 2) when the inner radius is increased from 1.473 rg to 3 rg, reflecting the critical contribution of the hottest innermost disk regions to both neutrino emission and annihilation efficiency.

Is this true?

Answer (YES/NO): YES